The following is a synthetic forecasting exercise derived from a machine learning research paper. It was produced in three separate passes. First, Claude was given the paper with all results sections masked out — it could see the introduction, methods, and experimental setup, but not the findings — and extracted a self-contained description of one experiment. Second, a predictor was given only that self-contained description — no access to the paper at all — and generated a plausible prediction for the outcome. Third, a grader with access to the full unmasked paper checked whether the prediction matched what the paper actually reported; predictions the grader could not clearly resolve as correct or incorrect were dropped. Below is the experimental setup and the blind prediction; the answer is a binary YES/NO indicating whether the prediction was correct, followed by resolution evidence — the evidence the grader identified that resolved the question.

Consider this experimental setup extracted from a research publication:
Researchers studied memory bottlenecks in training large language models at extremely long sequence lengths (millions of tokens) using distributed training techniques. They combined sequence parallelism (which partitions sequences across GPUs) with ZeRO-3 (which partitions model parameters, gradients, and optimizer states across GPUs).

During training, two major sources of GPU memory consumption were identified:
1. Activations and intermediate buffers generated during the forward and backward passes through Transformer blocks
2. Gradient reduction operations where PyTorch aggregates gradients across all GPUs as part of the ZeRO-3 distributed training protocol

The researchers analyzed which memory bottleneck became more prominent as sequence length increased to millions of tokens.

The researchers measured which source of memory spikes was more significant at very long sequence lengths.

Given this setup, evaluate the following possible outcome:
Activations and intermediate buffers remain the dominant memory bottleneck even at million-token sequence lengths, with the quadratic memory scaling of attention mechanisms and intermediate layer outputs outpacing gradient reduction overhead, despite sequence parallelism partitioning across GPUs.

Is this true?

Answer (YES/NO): NO